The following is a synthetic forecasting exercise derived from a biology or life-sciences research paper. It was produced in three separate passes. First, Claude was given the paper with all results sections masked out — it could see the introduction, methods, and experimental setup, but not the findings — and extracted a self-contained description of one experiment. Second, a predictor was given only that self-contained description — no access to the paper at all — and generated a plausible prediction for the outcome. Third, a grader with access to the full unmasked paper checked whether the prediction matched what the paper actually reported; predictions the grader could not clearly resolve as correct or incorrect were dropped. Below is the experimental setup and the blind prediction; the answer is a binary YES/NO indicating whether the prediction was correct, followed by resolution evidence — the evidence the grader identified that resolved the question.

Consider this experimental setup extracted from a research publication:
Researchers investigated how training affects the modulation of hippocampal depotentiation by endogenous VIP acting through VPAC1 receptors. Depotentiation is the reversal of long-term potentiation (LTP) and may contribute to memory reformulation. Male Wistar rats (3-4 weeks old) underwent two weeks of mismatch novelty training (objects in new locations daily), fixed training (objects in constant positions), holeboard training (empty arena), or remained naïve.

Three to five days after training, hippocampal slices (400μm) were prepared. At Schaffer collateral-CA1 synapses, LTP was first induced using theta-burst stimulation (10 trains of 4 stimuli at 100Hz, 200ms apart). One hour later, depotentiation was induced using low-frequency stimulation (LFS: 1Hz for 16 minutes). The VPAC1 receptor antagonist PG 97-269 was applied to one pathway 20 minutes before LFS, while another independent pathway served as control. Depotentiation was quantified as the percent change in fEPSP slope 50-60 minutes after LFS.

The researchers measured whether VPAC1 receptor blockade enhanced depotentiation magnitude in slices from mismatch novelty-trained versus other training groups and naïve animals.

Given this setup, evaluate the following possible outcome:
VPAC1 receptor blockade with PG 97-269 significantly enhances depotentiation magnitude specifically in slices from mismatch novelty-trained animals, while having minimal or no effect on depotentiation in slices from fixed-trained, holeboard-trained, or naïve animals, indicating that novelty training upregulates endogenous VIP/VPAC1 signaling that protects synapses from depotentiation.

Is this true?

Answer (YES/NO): NO